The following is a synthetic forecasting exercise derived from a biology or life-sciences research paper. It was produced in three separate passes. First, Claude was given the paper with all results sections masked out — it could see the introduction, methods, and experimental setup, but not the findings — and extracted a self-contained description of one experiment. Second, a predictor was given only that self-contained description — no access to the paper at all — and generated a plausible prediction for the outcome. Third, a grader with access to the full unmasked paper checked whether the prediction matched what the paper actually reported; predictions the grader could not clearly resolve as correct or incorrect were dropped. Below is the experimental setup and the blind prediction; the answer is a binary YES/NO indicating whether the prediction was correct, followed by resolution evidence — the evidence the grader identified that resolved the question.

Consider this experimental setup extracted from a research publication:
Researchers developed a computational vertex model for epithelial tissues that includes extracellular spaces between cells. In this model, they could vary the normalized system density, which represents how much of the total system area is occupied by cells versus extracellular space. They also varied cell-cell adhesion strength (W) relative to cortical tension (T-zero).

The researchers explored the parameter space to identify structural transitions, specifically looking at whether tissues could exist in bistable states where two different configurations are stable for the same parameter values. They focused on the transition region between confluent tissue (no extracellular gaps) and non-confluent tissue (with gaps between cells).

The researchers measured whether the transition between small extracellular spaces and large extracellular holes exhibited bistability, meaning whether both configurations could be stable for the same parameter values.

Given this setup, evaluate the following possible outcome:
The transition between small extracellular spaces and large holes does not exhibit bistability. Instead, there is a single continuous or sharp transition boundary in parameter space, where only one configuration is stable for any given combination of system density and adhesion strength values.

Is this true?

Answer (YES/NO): NO